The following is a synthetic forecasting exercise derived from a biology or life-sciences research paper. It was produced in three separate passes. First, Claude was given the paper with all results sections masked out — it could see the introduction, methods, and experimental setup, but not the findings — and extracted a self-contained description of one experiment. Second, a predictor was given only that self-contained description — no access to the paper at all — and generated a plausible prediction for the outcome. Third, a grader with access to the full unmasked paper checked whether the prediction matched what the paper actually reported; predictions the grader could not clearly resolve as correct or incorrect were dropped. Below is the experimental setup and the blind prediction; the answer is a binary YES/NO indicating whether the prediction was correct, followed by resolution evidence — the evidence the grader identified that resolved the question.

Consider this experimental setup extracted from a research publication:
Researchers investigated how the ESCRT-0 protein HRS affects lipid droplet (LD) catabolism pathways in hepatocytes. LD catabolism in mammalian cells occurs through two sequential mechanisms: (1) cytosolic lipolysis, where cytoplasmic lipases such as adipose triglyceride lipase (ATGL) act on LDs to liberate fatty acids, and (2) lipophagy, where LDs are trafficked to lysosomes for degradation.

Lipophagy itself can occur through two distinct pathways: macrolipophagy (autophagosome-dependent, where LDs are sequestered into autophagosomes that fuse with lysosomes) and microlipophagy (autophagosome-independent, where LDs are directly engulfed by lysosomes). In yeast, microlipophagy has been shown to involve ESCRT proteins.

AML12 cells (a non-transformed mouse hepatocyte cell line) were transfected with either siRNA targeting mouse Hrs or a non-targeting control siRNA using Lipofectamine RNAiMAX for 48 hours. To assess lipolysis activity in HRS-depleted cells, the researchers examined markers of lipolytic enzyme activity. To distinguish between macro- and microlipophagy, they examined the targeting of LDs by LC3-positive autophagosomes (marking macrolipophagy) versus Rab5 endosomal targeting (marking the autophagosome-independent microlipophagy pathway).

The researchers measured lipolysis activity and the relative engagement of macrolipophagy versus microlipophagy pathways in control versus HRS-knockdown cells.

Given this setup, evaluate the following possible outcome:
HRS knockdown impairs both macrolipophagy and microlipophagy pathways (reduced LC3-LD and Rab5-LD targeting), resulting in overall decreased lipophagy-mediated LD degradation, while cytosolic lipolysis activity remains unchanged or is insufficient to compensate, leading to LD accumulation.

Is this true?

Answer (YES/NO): NO